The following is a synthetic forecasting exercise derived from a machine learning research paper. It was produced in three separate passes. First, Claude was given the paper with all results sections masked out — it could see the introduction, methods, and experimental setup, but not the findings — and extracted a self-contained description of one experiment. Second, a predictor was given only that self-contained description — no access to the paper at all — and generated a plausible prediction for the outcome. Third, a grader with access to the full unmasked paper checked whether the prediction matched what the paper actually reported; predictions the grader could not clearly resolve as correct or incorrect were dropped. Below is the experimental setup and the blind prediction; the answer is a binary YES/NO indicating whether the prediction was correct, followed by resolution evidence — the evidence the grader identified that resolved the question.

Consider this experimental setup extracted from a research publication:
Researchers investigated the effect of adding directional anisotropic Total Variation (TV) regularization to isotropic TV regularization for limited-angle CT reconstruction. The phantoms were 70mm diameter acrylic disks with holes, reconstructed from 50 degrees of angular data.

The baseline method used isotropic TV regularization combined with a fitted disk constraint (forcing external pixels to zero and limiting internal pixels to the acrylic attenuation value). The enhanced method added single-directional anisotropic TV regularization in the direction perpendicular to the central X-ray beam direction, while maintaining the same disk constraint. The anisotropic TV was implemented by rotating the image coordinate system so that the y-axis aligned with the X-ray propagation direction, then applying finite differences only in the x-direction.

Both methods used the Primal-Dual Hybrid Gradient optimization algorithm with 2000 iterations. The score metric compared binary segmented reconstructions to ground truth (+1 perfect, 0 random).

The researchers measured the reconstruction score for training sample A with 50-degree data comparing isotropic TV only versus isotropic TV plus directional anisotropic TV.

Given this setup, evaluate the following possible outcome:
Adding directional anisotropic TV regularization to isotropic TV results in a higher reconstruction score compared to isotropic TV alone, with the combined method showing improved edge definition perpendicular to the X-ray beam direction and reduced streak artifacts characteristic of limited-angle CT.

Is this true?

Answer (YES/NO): YES